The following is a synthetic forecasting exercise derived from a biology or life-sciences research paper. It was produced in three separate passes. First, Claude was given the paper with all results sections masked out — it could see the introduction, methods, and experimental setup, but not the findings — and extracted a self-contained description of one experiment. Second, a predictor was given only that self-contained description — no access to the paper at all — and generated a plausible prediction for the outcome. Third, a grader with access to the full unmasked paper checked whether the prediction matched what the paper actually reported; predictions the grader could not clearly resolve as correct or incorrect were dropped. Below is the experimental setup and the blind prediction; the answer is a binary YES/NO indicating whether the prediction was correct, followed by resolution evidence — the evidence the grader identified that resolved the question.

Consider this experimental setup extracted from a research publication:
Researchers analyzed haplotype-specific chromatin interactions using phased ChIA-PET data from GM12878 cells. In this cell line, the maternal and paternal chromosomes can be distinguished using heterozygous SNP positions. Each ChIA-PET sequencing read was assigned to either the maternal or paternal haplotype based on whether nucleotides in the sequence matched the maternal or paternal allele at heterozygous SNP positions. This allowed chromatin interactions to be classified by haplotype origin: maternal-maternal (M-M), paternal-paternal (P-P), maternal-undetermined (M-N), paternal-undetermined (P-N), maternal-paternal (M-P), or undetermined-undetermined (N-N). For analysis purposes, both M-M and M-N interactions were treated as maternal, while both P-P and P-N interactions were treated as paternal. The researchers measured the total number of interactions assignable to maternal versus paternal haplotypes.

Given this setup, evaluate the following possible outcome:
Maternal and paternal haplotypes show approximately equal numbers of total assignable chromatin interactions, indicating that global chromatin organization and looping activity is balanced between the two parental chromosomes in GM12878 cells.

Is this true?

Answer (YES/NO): NO